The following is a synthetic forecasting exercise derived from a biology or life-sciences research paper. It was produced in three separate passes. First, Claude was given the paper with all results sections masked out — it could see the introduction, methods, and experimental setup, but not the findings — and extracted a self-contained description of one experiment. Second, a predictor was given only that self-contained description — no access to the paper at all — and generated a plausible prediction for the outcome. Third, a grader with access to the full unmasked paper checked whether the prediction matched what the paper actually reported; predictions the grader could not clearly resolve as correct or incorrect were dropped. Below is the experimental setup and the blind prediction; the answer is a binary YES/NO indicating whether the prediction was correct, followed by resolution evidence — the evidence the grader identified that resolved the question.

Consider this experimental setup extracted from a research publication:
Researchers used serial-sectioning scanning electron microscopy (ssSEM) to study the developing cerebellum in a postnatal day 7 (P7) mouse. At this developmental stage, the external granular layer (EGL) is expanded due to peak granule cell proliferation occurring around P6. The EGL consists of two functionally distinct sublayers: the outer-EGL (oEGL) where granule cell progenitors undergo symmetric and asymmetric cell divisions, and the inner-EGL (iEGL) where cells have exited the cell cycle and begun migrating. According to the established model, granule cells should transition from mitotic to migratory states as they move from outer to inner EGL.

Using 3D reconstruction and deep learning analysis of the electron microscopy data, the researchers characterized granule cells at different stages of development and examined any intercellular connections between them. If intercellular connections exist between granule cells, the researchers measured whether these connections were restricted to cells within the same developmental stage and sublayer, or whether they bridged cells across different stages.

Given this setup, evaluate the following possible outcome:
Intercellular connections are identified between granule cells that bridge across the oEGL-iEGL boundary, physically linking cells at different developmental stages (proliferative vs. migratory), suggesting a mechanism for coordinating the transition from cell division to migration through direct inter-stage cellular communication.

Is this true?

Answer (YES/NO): NO